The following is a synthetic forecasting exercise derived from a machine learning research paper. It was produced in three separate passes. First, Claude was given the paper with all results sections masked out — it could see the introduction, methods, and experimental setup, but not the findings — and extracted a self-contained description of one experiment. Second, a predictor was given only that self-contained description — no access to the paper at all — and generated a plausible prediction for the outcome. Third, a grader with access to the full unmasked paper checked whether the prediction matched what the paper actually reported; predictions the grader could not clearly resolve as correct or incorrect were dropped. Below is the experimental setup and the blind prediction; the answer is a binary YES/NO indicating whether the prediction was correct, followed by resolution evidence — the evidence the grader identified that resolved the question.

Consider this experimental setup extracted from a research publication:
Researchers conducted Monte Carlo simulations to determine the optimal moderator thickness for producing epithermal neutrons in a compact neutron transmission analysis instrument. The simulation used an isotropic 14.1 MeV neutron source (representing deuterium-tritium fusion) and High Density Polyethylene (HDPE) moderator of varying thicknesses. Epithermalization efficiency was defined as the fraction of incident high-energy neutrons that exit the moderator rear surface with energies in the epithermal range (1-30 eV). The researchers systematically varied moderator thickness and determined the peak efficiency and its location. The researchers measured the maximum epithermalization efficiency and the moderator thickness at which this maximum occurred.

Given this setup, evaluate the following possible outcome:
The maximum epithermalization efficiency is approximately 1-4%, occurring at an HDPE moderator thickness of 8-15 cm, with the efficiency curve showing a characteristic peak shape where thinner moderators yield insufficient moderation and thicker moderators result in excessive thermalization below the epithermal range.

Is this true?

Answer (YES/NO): NO